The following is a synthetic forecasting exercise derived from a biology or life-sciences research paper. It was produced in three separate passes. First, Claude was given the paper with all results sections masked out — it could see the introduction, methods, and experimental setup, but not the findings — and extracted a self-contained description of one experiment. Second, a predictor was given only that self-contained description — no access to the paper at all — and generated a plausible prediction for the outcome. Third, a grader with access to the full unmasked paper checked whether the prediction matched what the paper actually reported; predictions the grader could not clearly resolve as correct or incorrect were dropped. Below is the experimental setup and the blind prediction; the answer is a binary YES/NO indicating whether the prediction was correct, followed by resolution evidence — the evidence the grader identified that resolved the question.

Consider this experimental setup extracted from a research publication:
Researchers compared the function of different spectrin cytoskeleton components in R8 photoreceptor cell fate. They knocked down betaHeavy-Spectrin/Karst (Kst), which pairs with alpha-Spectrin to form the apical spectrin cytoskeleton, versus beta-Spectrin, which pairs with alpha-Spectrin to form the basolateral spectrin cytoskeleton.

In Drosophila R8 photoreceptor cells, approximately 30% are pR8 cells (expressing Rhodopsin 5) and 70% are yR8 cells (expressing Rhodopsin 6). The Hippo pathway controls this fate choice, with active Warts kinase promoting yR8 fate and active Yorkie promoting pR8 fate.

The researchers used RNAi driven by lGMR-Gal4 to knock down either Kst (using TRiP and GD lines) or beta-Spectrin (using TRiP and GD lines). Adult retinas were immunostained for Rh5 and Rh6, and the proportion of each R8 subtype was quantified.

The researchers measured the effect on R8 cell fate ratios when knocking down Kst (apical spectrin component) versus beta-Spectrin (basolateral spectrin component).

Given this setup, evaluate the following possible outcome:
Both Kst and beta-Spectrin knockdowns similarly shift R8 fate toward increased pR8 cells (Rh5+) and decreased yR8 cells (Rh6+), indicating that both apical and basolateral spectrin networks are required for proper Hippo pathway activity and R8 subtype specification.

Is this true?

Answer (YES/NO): NO